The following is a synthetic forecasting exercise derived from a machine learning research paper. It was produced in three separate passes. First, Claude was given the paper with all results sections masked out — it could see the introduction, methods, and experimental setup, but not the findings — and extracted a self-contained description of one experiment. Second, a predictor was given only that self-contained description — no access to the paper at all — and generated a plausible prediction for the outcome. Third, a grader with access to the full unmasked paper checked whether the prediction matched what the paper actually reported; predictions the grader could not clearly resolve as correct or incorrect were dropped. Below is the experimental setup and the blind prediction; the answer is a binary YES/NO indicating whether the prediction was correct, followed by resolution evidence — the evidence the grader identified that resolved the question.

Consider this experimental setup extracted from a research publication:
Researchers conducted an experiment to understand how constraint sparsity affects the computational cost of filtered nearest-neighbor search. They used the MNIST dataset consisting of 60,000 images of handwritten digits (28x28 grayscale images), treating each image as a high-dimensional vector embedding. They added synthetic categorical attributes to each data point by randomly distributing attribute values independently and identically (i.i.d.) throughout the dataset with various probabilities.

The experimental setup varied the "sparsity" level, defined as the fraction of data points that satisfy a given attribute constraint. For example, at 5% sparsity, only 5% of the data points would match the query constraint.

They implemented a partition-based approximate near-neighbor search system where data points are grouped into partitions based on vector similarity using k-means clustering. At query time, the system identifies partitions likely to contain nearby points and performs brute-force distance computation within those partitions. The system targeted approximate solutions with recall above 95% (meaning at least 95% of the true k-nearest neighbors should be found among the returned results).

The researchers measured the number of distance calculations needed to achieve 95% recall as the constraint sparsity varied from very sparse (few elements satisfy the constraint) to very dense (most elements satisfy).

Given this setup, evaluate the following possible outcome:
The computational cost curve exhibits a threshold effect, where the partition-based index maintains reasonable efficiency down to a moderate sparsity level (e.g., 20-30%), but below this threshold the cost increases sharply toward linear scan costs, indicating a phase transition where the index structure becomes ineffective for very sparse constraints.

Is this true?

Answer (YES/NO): NO